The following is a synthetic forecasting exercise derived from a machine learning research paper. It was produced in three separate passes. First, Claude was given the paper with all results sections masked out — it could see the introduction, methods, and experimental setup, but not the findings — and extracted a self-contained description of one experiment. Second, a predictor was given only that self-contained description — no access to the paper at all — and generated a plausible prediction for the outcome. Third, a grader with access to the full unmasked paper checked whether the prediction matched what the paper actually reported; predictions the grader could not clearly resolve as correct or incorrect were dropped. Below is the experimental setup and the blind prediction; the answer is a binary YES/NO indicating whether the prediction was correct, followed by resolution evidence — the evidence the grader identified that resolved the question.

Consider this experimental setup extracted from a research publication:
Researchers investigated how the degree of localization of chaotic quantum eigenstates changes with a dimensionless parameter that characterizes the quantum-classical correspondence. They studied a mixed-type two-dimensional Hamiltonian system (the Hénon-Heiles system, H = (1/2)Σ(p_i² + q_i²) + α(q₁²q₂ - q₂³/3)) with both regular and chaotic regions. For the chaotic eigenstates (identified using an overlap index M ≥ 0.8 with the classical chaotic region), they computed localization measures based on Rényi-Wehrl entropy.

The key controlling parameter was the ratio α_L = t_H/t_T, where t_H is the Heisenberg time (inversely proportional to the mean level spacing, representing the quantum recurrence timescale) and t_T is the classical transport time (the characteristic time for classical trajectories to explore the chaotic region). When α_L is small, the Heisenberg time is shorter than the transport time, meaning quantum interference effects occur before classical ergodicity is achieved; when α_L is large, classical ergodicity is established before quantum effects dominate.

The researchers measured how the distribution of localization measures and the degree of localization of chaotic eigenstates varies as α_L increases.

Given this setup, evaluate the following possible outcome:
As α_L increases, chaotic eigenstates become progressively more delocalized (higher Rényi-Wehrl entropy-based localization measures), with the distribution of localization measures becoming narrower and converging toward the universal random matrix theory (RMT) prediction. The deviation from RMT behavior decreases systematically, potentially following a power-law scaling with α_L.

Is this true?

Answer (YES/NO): YES